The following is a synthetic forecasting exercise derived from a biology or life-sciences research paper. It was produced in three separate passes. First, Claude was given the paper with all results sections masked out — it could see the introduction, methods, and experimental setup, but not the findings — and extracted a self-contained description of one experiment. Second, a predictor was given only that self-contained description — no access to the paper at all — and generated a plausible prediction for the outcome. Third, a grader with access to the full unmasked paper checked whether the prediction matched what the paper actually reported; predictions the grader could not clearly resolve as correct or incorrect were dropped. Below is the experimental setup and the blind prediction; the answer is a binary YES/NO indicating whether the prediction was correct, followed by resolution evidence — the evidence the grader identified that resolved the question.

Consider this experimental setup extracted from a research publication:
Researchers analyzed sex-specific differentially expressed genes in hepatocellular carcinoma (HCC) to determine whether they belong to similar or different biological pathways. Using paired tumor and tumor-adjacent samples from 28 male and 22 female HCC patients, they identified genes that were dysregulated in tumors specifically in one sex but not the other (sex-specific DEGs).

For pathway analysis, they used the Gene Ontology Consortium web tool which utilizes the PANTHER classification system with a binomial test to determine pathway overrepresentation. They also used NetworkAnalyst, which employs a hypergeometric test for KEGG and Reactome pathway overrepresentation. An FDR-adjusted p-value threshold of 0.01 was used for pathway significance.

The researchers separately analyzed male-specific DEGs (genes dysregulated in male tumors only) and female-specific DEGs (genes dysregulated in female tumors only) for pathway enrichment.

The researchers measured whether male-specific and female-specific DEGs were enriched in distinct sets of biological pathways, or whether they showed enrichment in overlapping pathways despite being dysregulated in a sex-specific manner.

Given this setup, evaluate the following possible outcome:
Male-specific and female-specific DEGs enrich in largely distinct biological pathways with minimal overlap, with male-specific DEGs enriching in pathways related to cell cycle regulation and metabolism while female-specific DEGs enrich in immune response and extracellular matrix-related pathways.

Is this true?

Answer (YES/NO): NO